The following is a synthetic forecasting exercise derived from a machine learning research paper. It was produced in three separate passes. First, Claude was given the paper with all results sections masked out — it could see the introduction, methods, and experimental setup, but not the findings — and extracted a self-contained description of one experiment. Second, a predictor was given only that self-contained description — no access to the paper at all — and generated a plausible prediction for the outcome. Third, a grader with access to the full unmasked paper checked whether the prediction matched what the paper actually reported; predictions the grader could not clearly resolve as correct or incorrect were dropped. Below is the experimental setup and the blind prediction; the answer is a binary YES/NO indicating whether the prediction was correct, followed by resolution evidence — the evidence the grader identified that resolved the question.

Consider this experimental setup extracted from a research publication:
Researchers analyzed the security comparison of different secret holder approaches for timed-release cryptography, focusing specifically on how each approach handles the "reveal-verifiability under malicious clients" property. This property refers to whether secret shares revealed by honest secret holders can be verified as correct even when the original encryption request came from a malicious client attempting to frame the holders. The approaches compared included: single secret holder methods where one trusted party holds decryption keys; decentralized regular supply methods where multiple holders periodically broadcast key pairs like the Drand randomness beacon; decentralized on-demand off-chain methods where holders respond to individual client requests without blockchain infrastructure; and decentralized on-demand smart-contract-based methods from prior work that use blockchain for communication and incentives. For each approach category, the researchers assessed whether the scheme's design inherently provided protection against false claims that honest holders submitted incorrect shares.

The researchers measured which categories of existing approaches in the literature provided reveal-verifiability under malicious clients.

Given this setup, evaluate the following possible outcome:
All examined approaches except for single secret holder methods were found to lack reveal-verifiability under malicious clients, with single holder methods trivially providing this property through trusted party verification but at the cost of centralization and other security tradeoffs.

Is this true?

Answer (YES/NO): NO